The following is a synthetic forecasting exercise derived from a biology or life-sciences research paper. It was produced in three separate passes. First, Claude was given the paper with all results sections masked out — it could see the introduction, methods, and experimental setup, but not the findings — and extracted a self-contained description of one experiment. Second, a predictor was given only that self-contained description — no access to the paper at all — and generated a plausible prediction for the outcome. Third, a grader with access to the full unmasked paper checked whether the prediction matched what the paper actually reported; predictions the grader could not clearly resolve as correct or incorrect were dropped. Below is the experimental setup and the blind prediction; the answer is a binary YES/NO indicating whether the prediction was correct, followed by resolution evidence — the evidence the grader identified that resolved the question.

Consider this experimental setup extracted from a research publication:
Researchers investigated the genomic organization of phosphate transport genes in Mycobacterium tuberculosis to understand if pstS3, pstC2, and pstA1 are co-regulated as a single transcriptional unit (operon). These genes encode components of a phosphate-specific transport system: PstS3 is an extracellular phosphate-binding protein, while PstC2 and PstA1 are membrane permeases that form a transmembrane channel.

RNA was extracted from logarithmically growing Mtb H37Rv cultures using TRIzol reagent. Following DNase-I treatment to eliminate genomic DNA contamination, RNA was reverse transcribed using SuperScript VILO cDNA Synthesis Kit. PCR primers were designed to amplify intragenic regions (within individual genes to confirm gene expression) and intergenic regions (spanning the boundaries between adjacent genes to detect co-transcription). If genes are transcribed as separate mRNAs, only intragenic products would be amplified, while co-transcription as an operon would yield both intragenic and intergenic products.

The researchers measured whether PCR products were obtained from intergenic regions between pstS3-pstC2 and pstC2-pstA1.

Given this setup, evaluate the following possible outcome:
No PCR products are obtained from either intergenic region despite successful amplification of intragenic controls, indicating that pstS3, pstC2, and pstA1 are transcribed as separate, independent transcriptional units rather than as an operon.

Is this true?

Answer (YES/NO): NO